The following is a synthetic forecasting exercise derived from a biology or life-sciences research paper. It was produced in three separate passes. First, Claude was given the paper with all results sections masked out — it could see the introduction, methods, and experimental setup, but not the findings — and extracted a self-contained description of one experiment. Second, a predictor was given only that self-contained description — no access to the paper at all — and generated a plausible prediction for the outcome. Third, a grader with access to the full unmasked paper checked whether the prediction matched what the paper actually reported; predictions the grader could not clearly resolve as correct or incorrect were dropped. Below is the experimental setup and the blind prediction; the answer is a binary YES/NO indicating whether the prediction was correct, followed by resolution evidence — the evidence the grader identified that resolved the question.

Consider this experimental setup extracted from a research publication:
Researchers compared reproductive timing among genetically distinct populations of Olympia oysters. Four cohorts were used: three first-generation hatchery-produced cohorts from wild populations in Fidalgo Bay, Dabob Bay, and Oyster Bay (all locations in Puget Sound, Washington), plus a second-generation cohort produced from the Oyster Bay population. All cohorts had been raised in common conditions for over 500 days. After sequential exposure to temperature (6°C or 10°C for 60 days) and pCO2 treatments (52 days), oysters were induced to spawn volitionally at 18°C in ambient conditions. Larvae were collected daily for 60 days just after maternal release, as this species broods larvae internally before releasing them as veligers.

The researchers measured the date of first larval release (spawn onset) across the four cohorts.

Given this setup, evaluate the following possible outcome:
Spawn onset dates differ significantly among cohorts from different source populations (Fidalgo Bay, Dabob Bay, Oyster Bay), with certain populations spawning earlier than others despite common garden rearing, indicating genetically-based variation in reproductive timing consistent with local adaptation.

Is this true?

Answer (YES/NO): YES